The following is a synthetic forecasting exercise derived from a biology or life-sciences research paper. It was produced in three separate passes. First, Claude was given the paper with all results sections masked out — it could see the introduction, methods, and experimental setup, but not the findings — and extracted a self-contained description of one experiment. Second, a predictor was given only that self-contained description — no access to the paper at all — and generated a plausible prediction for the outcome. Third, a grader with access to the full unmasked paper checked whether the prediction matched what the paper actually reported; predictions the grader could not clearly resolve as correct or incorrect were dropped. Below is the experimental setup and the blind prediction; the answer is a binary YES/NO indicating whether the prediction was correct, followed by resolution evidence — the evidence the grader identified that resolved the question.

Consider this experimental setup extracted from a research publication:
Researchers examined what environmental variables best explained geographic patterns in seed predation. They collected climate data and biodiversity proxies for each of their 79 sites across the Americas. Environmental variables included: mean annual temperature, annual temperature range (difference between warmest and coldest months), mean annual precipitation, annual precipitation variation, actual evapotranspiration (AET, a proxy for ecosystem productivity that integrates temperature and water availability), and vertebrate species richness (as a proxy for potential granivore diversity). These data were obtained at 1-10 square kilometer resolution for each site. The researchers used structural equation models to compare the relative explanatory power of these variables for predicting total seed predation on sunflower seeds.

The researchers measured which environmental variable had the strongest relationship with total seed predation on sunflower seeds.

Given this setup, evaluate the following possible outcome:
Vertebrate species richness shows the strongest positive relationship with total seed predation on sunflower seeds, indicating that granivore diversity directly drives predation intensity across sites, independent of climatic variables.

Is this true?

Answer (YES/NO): NO